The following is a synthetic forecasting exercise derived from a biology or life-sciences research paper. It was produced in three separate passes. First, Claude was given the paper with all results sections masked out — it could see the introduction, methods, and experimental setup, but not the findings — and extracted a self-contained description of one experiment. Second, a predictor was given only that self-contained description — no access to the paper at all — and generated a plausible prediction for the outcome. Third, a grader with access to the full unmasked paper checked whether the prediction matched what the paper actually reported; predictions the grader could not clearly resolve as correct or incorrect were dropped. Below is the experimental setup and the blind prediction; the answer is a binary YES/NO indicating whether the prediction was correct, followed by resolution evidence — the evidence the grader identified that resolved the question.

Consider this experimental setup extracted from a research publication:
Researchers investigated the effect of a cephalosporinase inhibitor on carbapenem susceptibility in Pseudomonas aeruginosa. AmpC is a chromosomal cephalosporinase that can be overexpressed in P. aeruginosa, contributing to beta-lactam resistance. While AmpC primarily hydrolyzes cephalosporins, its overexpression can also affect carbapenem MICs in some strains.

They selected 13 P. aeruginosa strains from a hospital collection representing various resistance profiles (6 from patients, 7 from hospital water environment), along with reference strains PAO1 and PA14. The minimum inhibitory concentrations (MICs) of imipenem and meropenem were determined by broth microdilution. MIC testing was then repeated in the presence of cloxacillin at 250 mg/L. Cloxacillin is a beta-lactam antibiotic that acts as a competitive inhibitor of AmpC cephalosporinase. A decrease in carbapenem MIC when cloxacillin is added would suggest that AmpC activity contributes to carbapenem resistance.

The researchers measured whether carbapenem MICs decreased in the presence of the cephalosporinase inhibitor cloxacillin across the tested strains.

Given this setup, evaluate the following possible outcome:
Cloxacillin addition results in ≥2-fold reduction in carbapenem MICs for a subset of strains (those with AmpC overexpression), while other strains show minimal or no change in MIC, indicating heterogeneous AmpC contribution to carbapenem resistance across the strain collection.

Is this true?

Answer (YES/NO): NO